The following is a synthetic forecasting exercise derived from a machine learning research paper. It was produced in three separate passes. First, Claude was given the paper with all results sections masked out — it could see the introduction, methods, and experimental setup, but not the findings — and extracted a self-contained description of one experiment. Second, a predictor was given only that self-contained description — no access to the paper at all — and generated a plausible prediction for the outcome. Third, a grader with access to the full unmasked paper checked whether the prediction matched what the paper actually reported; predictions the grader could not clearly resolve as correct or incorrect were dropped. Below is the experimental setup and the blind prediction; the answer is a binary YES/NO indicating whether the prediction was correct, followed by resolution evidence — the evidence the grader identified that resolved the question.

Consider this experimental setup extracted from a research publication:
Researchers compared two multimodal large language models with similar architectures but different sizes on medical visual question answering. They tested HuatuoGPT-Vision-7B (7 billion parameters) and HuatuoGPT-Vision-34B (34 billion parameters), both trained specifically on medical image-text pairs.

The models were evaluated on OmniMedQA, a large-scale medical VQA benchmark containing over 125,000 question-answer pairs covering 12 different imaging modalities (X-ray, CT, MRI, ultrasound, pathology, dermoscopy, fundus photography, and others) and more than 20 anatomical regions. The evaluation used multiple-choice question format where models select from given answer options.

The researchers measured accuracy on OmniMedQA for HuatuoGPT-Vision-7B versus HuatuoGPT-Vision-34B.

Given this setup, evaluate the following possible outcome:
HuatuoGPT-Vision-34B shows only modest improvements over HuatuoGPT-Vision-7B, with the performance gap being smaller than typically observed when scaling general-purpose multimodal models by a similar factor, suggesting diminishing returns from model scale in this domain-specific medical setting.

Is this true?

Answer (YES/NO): NO